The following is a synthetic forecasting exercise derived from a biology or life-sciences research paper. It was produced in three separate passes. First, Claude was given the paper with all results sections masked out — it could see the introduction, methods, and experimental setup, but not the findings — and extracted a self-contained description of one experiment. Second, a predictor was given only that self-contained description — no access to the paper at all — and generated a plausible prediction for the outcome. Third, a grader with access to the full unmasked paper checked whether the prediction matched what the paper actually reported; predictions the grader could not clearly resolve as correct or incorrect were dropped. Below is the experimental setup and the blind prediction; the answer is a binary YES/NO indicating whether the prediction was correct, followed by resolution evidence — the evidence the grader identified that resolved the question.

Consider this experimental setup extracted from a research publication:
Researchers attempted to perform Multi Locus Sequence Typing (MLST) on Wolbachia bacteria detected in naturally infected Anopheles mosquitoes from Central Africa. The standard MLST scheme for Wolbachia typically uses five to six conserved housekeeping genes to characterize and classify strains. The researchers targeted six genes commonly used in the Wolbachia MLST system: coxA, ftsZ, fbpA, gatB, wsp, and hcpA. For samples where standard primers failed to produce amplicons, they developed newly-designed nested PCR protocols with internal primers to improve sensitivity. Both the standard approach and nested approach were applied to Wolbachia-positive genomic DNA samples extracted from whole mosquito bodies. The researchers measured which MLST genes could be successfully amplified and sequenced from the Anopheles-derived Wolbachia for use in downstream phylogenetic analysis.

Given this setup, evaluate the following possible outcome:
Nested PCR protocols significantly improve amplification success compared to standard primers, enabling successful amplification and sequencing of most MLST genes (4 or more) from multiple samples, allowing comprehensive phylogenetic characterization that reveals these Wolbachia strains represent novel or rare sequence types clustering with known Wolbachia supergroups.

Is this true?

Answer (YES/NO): NO